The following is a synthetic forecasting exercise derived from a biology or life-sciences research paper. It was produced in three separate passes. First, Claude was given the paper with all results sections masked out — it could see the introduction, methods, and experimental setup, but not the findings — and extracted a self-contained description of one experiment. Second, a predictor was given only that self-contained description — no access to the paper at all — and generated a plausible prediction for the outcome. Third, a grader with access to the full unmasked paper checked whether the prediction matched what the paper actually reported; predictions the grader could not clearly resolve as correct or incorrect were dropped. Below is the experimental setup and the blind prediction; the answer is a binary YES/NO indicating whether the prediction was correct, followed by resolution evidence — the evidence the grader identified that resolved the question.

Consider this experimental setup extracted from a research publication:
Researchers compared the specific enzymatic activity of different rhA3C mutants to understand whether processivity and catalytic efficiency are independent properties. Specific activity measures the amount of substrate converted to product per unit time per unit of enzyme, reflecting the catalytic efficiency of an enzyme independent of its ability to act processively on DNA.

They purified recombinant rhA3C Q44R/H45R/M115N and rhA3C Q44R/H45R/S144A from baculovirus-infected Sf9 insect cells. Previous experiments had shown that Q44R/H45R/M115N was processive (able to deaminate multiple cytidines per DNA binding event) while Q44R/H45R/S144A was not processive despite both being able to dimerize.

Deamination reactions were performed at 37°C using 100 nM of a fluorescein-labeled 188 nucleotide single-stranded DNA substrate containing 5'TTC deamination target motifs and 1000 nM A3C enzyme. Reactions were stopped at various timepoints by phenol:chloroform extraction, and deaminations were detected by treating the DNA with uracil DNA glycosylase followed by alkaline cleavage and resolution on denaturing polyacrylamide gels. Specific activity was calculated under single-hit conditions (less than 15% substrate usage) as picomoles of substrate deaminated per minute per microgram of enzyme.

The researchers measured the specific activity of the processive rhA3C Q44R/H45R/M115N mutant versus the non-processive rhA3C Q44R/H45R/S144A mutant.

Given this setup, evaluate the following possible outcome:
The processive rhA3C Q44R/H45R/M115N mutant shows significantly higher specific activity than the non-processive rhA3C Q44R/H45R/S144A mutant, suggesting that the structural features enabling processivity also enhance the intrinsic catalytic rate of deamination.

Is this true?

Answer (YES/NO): NO